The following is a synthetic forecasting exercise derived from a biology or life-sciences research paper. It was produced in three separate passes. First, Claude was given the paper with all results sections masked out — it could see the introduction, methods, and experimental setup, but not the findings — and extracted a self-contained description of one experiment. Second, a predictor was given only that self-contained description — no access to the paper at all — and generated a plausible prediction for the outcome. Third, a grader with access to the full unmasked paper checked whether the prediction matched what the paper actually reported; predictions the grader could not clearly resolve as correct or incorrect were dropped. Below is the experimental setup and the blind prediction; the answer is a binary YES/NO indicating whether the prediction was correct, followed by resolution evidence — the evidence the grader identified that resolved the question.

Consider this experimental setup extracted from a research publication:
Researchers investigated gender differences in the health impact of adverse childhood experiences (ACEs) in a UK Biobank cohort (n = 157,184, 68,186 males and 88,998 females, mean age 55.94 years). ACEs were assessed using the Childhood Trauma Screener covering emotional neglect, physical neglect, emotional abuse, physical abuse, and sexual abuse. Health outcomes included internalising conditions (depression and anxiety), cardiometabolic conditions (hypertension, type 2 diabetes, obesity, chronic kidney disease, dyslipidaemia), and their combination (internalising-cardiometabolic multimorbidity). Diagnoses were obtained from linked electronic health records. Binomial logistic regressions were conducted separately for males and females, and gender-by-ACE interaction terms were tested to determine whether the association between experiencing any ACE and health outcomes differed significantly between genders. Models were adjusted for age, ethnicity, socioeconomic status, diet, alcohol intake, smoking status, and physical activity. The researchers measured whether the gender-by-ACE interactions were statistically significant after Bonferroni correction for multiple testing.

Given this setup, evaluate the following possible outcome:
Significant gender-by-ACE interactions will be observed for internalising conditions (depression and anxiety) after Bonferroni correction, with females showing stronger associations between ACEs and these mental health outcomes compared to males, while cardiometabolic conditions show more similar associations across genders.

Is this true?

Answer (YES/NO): NO